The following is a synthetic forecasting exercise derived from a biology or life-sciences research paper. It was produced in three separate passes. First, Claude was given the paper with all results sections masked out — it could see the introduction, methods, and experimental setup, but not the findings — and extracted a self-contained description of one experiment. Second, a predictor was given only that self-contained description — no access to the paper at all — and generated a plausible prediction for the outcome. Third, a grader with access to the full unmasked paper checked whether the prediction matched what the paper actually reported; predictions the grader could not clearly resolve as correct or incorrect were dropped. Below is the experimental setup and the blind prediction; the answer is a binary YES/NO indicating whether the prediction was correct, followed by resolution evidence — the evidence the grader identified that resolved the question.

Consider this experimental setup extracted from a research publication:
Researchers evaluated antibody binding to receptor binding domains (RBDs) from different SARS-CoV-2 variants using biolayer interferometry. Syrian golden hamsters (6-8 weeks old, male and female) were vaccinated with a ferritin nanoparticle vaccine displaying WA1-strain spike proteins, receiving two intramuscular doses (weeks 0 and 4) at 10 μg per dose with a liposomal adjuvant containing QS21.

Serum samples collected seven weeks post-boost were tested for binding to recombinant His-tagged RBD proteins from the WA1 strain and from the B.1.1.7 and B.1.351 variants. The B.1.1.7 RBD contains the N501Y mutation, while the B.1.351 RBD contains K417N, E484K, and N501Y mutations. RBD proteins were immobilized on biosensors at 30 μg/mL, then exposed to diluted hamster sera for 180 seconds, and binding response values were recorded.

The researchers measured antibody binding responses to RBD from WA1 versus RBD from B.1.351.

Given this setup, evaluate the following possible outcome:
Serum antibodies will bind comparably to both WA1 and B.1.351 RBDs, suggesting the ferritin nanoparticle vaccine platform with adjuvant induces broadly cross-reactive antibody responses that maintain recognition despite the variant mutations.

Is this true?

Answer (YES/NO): NO